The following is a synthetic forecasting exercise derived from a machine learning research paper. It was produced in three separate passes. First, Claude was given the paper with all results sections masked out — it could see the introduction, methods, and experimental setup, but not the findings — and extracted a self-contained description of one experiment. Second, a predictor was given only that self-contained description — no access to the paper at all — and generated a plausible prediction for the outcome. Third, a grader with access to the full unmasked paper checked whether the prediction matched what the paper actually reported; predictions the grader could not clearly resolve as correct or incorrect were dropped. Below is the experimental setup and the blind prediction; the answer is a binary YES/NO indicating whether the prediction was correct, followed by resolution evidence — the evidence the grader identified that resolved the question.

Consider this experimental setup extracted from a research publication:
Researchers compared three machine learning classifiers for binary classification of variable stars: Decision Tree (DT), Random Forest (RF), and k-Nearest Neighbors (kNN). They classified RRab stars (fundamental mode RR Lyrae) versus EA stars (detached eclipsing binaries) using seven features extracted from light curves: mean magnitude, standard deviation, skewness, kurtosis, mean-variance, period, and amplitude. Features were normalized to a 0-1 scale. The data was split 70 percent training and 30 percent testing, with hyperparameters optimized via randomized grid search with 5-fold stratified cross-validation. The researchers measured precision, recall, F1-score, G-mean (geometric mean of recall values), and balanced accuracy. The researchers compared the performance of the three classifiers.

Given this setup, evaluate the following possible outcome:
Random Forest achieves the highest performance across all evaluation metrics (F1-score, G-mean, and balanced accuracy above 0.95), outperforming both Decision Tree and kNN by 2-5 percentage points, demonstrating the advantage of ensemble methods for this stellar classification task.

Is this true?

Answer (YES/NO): NO